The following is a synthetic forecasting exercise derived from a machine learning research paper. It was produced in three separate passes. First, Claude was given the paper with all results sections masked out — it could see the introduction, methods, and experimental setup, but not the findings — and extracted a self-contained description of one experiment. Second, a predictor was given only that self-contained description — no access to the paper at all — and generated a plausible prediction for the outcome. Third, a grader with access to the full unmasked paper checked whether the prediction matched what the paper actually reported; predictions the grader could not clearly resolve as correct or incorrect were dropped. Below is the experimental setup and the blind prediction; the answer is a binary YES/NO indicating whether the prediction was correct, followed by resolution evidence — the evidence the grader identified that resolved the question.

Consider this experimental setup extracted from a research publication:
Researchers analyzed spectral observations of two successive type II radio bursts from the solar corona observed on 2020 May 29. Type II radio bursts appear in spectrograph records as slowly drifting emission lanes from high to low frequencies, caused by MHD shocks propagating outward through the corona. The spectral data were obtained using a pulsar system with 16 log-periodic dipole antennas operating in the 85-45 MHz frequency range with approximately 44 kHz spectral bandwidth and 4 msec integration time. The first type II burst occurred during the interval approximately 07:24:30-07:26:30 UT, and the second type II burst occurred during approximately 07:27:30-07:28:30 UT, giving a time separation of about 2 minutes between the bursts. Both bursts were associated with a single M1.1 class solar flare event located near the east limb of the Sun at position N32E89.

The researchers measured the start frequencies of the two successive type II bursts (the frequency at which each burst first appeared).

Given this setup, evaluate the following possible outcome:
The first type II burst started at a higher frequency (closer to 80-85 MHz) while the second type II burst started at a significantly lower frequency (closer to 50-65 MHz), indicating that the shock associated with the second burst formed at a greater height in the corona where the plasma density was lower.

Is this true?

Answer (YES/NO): NO